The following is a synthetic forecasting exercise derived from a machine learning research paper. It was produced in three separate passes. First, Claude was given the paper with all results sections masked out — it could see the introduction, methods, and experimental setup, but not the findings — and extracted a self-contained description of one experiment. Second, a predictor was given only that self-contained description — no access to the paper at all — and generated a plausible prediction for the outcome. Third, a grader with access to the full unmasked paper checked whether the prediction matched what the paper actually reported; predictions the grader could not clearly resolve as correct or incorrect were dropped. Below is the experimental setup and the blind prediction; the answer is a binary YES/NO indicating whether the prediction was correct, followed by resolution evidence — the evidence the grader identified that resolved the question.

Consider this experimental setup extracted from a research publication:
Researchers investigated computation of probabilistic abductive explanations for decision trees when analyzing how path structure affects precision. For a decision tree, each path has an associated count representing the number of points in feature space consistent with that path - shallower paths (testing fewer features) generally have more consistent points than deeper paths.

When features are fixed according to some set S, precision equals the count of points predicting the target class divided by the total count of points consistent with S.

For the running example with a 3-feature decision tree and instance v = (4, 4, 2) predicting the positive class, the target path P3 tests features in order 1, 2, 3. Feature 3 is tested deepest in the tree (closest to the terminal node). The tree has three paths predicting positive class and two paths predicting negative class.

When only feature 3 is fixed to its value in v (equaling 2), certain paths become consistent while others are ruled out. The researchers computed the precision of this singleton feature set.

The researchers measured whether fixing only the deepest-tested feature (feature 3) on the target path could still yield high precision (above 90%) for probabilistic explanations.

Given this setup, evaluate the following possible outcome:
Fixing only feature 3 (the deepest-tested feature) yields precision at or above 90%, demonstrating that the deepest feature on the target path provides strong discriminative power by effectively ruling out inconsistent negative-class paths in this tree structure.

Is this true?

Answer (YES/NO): YES